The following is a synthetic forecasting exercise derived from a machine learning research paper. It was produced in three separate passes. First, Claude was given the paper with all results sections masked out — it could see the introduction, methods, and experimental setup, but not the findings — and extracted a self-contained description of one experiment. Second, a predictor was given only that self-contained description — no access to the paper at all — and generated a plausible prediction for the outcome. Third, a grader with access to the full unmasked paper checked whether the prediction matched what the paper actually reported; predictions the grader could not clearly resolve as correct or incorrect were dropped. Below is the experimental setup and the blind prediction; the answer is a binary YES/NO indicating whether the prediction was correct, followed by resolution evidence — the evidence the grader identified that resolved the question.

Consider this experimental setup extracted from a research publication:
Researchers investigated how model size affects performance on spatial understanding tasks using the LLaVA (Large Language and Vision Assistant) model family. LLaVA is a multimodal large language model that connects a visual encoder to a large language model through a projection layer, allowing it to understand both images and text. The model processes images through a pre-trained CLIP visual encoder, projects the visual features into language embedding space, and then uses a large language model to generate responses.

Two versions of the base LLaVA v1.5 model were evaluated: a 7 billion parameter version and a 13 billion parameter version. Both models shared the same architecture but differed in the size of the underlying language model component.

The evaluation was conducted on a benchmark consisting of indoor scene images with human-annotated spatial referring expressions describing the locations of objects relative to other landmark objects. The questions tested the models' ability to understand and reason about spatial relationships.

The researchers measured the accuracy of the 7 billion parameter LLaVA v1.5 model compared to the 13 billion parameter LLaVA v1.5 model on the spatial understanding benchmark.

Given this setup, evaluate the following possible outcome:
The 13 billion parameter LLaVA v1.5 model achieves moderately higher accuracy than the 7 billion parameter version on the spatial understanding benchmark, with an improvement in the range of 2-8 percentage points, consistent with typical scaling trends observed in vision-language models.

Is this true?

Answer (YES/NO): YES